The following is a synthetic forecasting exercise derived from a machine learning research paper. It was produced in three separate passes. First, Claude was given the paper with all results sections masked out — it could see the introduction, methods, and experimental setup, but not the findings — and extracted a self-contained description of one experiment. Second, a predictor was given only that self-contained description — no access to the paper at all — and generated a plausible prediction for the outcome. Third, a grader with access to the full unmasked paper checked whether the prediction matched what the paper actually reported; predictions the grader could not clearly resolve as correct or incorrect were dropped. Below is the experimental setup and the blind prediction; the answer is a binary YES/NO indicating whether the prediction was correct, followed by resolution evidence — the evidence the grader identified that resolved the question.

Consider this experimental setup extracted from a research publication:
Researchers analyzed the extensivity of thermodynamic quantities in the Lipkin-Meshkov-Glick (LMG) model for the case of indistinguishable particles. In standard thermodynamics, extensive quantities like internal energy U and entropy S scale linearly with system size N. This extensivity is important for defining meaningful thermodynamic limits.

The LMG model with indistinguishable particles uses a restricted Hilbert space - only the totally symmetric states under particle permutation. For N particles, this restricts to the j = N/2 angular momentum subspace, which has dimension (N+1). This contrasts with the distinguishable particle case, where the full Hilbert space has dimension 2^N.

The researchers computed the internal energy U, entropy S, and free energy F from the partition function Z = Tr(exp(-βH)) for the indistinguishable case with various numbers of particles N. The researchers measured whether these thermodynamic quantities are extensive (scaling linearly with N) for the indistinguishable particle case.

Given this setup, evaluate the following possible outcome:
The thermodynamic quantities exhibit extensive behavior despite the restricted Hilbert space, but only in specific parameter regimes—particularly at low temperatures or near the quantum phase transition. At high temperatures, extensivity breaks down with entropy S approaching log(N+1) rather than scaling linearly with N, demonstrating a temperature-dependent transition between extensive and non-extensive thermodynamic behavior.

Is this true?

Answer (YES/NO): NO